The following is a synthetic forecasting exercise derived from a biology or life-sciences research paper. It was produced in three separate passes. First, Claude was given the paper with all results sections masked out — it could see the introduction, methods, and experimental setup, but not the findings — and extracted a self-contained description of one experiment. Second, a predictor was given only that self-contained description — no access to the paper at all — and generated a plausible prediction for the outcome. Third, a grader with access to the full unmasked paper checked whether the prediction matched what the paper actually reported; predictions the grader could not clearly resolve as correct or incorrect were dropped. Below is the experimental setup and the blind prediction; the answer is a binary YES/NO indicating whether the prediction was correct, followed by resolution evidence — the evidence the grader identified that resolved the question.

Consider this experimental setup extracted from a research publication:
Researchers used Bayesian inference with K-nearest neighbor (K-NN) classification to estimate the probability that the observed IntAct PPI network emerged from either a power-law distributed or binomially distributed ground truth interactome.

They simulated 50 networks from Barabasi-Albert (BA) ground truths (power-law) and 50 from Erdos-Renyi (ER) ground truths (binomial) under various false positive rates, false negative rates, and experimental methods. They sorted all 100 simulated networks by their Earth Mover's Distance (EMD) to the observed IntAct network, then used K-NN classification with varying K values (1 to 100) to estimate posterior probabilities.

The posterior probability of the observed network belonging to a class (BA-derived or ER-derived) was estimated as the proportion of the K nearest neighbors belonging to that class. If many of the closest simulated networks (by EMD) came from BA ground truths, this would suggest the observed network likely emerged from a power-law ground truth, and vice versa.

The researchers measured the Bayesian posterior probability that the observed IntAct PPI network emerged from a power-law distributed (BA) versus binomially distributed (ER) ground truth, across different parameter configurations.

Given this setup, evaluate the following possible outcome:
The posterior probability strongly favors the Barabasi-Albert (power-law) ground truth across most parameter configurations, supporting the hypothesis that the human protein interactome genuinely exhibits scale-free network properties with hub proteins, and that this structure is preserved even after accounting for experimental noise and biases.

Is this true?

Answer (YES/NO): NO